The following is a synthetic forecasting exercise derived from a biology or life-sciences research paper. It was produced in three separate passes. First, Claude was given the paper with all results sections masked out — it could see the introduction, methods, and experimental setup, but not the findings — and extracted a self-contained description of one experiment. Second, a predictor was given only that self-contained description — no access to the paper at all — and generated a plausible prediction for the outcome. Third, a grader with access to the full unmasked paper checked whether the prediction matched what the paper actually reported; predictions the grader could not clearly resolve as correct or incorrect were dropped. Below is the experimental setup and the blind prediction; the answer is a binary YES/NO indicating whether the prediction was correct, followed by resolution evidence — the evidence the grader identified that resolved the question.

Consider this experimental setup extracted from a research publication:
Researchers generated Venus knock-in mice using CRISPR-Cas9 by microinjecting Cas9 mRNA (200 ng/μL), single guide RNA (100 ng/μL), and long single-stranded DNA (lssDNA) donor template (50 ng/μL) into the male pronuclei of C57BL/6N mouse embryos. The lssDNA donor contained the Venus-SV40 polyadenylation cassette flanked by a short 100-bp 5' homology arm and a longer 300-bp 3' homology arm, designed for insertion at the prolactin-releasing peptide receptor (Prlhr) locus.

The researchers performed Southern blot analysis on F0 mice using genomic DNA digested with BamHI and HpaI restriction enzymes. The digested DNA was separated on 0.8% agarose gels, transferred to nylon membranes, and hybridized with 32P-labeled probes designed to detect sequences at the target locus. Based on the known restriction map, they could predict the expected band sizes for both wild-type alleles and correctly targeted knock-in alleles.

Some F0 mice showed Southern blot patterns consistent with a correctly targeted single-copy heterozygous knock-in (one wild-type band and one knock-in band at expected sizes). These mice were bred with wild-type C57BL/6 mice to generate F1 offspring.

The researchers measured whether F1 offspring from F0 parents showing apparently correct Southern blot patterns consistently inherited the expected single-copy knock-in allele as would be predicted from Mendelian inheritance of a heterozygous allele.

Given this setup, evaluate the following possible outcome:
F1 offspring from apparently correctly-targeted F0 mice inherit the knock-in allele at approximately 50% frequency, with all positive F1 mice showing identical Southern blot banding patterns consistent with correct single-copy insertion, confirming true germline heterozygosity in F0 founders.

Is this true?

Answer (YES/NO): NO